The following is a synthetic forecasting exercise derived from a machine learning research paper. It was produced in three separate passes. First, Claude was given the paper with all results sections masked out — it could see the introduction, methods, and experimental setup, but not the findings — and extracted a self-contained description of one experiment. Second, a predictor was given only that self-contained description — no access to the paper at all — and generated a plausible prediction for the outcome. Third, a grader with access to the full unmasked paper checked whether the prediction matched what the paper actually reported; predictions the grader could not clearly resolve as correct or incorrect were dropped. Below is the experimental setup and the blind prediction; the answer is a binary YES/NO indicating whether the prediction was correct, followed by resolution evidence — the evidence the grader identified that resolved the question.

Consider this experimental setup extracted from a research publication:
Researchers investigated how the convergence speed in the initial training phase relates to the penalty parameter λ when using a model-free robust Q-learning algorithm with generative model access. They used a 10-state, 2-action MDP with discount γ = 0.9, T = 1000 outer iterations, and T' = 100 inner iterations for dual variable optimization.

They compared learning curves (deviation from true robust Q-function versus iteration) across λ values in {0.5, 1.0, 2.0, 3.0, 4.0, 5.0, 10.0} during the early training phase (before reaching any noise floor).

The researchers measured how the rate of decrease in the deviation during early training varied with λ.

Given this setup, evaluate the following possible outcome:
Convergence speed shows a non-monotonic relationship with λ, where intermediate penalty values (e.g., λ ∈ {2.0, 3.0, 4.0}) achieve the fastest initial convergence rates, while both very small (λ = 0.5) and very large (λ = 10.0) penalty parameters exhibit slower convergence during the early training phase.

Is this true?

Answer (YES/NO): NO